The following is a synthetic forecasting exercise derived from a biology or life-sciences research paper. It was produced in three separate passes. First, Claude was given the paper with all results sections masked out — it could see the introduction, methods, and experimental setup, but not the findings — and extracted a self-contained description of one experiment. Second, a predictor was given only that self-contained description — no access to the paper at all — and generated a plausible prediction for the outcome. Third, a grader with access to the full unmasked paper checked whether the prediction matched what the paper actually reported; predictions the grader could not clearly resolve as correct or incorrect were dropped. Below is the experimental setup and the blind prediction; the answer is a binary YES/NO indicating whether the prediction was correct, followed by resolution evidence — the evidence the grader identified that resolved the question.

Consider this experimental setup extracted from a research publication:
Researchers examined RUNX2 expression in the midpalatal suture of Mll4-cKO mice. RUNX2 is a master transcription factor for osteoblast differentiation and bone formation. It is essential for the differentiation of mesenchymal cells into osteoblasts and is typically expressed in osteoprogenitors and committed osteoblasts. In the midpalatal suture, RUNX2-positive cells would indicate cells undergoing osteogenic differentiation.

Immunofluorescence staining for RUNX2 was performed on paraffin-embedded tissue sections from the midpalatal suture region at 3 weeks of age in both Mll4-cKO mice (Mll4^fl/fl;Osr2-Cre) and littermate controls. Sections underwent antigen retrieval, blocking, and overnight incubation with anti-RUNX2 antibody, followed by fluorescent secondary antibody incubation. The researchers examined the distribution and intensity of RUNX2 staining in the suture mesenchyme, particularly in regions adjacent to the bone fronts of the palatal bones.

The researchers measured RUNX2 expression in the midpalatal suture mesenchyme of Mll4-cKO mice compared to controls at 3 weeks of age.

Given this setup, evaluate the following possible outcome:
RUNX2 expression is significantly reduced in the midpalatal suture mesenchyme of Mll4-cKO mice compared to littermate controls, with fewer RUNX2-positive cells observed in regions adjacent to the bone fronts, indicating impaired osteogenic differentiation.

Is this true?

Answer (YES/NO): NO